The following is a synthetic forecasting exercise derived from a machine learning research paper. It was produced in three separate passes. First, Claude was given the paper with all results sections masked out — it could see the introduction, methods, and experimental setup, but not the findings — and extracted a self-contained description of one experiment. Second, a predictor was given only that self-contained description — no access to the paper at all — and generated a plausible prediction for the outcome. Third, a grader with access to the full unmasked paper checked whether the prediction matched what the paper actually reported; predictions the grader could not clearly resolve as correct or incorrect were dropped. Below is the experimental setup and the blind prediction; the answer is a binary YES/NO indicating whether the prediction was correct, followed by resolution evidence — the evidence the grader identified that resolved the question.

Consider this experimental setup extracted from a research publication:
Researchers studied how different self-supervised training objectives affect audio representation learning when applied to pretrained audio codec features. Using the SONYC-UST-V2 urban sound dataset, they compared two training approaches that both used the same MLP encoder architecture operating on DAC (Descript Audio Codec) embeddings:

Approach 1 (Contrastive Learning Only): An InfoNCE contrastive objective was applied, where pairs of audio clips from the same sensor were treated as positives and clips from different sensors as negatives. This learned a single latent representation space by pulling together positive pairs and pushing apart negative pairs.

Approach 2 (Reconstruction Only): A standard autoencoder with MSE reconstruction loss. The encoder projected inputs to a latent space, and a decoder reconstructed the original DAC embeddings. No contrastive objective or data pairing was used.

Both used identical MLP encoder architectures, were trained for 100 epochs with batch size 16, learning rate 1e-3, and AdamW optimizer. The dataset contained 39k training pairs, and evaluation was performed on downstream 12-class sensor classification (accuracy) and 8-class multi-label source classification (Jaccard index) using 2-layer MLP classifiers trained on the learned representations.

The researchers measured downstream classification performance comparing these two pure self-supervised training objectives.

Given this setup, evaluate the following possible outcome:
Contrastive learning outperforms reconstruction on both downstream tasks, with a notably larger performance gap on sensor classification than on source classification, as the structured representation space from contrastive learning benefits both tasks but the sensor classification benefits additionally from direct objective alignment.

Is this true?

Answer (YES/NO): NO